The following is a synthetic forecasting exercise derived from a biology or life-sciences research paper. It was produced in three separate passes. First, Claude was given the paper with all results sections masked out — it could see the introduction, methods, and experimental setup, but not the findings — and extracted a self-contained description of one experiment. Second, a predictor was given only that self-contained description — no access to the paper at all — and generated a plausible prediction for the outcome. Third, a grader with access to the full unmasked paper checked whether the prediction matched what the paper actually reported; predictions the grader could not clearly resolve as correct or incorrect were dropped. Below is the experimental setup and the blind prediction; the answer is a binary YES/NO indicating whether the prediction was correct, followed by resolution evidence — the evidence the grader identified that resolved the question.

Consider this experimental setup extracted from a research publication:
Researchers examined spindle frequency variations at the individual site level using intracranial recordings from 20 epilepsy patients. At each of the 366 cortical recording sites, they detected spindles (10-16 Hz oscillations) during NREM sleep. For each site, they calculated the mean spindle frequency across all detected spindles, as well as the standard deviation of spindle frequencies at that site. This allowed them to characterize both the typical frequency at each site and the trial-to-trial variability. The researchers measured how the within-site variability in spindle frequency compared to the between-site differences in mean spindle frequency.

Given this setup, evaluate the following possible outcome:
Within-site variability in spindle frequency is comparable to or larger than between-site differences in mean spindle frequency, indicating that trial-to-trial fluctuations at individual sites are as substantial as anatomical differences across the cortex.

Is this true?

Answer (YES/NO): YES